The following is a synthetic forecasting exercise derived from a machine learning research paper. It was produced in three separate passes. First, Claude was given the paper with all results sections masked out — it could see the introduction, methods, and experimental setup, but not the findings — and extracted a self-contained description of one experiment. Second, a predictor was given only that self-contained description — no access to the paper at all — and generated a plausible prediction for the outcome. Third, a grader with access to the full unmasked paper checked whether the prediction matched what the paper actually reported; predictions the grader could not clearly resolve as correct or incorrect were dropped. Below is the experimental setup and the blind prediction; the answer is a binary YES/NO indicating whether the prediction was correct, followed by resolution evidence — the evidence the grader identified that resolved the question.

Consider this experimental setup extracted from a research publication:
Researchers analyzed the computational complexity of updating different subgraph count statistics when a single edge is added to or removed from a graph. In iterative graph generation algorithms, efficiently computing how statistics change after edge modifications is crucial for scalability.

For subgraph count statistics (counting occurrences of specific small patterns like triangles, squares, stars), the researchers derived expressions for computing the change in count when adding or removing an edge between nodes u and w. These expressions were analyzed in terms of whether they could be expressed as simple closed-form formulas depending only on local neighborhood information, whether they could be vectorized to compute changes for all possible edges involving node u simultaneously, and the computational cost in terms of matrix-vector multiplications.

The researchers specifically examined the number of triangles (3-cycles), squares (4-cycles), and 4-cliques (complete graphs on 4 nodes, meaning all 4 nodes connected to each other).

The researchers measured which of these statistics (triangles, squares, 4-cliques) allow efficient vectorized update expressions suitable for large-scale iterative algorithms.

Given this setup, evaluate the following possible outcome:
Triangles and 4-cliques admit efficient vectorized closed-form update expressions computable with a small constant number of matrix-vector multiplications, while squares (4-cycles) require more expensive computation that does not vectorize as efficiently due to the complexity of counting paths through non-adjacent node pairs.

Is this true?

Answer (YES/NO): NO